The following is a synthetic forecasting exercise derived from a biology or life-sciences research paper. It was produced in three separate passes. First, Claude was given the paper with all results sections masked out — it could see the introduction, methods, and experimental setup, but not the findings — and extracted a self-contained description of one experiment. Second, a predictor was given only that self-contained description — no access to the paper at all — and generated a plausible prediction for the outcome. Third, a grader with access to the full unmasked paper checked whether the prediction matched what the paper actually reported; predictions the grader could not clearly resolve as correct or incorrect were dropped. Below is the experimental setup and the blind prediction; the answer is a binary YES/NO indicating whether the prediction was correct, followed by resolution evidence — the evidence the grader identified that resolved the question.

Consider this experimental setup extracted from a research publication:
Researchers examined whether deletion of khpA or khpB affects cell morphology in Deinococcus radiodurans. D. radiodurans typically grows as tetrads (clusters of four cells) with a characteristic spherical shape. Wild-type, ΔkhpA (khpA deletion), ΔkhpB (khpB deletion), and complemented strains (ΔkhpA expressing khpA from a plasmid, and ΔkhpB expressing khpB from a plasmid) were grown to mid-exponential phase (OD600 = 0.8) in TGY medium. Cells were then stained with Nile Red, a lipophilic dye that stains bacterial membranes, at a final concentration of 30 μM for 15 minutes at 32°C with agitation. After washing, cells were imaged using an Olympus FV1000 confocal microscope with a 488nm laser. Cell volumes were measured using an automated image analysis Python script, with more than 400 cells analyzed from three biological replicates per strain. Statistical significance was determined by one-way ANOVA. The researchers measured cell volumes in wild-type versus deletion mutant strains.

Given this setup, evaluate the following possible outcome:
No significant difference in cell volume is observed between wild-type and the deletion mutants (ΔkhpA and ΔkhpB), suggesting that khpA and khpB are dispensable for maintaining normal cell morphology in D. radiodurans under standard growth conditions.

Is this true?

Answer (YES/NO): YES